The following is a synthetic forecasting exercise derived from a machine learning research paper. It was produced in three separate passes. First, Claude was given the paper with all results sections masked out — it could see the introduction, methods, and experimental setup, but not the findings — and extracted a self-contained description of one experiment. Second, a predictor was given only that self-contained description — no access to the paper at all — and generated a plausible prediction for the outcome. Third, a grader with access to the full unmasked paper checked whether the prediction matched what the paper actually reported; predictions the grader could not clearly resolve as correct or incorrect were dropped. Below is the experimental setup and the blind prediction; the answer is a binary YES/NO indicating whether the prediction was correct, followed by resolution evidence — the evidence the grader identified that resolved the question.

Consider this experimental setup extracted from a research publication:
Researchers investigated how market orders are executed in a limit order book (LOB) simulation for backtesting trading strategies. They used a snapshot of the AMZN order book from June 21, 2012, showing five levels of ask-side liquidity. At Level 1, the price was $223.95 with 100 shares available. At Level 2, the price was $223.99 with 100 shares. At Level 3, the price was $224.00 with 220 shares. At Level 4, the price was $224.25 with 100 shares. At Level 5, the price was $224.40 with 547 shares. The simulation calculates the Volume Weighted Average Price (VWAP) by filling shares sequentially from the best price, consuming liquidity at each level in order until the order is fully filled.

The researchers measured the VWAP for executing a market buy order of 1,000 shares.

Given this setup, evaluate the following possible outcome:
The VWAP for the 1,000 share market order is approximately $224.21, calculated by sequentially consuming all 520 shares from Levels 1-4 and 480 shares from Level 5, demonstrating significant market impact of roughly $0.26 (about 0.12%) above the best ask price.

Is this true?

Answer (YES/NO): YES